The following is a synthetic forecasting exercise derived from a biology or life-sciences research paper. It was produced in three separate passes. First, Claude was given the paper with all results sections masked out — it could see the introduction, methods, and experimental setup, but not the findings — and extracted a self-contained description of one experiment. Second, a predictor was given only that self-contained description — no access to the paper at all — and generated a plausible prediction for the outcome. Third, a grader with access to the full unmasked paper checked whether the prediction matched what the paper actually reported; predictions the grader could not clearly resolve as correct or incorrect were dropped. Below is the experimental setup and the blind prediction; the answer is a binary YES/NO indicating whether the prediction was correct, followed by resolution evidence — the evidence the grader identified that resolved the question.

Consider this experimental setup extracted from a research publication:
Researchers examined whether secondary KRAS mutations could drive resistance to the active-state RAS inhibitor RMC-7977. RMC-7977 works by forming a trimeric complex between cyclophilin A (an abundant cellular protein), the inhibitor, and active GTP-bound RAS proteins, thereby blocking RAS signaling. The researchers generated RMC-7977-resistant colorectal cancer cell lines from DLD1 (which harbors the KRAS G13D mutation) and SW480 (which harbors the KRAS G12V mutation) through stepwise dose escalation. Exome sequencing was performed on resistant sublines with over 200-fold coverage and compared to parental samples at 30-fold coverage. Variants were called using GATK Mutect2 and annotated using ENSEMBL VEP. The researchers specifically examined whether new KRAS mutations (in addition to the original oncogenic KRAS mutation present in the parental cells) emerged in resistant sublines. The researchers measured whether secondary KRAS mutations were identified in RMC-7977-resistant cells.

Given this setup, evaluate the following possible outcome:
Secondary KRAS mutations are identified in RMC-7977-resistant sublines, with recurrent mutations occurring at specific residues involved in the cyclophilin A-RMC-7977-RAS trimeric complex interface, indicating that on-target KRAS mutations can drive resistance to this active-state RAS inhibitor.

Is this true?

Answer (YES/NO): NO